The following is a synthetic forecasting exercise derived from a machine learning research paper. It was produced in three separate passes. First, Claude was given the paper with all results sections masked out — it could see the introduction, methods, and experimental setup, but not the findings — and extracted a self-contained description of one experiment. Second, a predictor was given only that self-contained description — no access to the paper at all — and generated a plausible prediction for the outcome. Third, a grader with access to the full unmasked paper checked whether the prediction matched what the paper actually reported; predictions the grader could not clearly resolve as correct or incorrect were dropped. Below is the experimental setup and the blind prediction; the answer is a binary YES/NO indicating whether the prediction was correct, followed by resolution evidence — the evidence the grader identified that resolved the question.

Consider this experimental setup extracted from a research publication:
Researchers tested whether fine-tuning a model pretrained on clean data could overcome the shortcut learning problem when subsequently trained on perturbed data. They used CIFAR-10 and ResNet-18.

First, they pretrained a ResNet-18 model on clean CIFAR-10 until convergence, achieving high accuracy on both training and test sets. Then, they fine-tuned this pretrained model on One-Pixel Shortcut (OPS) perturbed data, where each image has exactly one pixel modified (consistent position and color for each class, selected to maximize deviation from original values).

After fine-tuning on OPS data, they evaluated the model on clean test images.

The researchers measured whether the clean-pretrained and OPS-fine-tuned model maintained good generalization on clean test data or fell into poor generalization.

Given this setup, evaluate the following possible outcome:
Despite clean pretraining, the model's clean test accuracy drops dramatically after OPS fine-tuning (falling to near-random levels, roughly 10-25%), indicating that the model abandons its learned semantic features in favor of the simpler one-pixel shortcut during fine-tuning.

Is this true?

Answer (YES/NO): YES